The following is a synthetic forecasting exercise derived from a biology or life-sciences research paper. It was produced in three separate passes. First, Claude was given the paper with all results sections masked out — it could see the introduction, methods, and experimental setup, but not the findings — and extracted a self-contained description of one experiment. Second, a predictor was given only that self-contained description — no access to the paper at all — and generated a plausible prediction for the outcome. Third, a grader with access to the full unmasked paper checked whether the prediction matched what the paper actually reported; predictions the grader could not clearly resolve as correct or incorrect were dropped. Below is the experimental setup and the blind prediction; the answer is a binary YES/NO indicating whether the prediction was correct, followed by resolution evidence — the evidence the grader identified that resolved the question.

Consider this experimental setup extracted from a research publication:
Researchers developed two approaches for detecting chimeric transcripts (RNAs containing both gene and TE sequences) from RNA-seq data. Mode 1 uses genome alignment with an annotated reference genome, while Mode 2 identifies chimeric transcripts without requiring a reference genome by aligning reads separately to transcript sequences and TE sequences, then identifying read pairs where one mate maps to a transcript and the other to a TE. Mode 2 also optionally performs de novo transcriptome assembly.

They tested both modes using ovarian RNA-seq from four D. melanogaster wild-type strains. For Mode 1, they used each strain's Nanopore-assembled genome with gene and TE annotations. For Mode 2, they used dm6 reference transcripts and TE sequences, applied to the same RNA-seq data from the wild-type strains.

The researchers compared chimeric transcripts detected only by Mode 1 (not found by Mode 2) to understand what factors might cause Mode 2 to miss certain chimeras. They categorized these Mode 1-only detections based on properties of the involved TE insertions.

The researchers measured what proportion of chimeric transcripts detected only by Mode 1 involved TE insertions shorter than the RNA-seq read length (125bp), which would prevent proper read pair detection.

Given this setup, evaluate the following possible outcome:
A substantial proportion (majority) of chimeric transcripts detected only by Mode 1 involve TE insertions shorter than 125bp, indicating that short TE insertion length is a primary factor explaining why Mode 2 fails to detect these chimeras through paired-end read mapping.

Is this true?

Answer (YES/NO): NO